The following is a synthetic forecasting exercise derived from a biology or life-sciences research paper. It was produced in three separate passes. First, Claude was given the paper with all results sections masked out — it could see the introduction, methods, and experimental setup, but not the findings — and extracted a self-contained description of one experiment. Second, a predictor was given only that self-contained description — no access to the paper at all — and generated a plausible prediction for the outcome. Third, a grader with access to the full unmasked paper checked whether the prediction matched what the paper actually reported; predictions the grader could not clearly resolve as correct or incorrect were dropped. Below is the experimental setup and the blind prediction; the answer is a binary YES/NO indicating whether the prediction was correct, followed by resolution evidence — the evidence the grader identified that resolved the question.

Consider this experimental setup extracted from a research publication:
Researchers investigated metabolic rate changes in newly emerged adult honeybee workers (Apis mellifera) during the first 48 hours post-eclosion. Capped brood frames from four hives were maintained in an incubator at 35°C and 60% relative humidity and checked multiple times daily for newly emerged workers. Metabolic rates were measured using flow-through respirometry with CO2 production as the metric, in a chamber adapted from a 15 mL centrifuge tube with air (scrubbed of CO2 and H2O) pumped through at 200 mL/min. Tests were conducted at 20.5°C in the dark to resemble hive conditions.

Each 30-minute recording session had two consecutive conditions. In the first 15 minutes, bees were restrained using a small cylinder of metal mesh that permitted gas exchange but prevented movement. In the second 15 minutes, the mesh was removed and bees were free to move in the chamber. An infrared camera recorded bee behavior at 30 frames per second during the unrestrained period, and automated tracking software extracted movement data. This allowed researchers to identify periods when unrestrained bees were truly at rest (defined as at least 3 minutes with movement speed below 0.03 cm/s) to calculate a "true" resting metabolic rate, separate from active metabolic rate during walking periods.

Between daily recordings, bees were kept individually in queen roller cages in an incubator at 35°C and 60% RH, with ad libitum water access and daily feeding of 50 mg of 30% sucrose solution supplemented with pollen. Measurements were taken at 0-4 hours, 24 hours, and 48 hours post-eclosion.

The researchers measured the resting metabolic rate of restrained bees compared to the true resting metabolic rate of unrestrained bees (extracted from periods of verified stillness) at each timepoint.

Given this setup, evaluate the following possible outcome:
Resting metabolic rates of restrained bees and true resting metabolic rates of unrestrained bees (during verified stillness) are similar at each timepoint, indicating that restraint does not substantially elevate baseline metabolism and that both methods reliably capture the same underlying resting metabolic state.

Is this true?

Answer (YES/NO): NO